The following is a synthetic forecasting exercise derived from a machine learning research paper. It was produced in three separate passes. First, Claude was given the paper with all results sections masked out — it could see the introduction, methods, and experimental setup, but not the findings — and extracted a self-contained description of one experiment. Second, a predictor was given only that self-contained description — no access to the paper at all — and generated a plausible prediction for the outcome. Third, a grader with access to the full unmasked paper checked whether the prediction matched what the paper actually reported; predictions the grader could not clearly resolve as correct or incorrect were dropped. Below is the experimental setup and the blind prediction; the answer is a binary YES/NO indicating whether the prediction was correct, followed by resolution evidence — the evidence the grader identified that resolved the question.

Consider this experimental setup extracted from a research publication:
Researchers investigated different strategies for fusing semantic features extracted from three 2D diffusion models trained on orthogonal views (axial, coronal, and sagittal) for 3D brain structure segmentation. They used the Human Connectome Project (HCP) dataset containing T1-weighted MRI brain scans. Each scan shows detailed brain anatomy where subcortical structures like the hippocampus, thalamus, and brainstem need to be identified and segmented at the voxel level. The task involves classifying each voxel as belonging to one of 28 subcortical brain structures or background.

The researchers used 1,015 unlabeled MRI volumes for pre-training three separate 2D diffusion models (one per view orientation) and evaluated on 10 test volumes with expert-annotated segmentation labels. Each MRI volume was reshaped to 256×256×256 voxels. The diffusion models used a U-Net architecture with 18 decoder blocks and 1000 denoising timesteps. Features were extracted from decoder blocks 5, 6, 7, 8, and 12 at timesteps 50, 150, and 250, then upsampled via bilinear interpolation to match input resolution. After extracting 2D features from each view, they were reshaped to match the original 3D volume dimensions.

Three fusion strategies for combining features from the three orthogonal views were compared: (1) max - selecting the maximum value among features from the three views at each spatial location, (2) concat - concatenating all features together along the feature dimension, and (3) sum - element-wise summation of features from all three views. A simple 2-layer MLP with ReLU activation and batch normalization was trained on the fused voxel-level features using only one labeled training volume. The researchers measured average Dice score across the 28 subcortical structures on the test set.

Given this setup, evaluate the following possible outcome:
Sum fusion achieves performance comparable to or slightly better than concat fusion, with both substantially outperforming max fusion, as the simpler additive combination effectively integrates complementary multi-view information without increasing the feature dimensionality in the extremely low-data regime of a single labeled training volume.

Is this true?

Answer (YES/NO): YES